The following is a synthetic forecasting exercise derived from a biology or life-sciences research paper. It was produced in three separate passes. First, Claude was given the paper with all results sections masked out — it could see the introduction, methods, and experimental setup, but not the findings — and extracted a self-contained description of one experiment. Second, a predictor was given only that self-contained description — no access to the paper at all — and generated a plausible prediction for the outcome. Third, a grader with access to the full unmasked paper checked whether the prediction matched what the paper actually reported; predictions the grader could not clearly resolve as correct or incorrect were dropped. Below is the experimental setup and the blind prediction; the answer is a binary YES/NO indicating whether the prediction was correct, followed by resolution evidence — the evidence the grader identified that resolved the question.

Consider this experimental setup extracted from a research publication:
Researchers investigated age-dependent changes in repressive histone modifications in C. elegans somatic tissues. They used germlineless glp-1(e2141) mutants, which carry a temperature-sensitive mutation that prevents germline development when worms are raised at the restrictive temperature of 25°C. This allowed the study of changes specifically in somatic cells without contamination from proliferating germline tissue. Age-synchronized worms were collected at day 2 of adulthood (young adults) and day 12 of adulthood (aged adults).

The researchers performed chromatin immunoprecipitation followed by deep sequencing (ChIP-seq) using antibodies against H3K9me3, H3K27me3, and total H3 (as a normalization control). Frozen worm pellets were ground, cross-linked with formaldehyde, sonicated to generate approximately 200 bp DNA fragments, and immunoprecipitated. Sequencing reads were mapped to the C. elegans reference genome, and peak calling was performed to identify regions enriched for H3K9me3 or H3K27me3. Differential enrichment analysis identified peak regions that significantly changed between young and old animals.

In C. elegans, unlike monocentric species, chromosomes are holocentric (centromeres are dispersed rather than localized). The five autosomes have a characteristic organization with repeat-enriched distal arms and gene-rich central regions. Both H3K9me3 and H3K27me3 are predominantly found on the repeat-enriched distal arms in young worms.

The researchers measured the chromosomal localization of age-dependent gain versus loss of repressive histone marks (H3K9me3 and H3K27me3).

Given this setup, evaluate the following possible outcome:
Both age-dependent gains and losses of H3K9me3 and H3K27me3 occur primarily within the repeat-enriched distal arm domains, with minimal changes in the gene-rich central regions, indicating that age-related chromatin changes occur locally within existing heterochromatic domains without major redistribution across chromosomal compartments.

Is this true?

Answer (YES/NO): NO